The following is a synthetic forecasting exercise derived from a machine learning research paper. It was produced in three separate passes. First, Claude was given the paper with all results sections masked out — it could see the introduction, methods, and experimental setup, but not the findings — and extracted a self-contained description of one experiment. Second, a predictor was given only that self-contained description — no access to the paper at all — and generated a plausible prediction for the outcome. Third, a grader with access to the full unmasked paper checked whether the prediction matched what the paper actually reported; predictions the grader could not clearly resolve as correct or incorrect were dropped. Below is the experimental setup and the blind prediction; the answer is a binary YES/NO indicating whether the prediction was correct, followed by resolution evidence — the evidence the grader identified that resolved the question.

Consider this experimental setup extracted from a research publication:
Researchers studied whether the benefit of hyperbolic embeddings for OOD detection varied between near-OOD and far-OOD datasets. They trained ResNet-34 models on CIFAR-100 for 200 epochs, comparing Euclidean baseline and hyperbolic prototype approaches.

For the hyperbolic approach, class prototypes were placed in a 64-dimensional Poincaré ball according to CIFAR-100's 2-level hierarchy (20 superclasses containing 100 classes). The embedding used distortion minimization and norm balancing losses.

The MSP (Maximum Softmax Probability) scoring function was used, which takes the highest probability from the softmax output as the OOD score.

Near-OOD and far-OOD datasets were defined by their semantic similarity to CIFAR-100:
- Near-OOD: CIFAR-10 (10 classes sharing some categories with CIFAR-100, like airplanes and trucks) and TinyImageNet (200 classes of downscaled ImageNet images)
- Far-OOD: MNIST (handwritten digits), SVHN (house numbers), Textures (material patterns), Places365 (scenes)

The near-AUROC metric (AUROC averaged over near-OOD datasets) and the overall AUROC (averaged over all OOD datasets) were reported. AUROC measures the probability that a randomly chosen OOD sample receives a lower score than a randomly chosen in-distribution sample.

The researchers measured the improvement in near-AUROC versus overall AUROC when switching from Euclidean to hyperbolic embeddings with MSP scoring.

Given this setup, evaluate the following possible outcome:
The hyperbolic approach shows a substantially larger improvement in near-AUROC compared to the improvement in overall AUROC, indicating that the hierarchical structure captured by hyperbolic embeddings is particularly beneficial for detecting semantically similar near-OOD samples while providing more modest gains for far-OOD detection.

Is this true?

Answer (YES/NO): NO